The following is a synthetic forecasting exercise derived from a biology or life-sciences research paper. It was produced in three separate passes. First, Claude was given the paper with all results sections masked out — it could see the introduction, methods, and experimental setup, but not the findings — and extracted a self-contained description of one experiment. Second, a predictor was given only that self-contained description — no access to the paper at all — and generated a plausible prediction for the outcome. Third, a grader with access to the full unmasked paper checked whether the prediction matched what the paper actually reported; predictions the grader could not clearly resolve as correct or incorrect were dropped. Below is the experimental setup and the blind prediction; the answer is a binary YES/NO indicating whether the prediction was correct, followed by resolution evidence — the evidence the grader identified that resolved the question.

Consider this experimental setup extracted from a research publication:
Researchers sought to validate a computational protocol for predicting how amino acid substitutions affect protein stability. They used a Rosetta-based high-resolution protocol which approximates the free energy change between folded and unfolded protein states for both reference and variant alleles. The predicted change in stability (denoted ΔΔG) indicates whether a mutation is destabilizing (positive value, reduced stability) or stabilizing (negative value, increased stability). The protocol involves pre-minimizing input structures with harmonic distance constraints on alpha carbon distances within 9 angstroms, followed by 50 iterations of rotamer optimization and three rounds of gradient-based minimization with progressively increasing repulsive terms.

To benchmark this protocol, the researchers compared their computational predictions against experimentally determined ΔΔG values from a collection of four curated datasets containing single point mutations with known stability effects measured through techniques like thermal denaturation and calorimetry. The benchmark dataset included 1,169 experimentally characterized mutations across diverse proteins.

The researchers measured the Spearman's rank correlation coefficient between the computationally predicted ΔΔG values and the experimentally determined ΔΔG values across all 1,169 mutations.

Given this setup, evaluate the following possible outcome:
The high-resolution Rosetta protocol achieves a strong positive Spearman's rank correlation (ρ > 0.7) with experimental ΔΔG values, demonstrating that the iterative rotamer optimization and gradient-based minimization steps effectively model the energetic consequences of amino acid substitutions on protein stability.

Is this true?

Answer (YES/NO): NO